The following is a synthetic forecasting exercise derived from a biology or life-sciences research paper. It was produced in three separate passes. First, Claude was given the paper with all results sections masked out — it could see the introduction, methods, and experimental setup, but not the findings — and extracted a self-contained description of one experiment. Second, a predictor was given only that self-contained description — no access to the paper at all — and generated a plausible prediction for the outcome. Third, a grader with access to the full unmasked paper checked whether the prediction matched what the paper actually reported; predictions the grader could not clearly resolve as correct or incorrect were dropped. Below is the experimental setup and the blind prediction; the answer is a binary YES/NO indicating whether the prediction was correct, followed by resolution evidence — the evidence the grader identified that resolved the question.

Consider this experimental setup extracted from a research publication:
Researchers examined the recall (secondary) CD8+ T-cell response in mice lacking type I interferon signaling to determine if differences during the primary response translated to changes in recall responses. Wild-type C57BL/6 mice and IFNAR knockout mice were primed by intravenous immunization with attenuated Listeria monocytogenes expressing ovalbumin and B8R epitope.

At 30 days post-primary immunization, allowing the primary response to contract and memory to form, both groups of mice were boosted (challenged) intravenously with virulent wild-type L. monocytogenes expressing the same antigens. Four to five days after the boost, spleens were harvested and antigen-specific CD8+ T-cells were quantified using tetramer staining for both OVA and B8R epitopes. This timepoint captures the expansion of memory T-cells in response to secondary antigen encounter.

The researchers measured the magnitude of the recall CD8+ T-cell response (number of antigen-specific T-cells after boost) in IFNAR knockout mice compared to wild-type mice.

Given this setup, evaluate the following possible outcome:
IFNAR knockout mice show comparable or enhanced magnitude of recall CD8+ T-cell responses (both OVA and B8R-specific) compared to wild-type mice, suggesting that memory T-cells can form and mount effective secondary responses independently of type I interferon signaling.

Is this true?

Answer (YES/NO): YES